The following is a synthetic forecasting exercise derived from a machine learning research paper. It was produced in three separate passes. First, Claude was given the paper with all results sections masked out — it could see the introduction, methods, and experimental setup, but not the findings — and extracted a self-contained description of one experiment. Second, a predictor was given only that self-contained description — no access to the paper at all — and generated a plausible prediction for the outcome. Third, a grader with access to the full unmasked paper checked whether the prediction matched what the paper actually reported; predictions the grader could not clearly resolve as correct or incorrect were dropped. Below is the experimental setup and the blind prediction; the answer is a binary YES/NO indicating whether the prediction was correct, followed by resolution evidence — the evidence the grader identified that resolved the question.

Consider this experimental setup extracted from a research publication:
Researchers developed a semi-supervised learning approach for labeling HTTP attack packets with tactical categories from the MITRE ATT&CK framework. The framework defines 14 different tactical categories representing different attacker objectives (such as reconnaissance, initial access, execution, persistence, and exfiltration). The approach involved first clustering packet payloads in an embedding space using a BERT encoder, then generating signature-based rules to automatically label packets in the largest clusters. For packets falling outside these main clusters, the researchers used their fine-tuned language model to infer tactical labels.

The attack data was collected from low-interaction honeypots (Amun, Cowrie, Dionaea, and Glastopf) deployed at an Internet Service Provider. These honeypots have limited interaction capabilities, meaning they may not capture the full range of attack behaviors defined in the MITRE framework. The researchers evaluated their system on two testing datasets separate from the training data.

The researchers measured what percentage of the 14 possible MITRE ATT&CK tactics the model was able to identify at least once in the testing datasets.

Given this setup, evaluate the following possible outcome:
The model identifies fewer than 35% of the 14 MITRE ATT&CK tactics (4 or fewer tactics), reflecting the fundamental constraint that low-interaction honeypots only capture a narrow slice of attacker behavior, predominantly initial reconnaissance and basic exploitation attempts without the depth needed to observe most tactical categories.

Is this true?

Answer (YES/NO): NO